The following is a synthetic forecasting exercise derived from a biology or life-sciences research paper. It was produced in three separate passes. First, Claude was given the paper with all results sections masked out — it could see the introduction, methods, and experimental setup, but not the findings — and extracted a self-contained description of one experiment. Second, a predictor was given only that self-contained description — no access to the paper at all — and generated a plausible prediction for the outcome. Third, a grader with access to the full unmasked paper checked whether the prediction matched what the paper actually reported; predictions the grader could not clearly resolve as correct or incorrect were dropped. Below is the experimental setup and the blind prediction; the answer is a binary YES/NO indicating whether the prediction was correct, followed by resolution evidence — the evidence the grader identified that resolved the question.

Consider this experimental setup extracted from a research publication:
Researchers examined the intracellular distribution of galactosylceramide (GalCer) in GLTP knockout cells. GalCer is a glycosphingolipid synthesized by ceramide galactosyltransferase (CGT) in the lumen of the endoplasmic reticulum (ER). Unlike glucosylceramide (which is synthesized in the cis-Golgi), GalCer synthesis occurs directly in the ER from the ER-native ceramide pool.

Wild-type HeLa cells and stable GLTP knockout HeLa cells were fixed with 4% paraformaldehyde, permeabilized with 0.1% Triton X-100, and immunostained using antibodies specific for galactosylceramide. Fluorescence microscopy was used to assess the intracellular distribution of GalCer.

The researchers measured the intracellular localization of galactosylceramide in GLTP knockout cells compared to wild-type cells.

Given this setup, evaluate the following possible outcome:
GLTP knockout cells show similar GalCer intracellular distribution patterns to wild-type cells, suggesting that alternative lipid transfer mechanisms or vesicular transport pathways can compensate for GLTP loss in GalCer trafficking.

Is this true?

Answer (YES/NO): NO